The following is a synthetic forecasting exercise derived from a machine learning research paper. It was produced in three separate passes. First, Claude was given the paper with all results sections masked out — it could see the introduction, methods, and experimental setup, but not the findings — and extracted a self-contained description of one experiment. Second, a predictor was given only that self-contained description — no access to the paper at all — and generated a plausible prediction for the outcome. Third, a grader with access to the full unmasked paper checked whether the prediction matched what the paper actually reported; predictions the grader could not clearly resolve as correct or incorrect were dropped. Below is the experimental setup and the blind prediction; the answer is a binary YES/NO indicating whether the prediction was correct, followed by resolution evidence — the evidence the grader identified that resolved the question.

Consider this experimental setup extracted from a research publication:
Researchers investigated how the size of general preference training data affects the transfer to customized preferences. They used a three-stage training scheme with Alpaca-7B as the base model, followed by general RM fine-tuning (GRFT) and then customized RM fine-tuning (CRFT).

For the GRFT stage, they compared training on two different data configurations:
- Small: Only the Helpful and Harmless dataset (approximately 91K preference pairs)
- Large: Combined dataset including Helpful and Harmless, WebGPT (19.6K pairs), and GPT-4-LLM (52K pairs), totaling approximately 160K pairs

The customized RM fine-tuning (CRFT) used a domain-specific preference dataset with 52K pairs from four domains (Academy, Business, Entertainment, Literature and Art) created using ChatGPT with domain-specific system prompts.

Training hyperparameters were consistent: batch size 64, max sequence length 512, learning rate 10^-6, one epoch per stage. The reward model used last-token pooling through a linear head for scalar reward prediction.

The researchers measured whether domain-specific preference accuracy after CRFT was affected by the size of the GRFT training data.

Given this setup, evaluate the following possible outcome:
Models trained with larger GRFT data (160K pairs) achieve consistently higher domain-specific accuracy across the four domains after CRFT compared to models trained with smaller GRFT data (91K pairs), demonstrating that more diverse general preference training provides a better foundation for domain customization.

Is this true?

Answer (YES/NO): NO